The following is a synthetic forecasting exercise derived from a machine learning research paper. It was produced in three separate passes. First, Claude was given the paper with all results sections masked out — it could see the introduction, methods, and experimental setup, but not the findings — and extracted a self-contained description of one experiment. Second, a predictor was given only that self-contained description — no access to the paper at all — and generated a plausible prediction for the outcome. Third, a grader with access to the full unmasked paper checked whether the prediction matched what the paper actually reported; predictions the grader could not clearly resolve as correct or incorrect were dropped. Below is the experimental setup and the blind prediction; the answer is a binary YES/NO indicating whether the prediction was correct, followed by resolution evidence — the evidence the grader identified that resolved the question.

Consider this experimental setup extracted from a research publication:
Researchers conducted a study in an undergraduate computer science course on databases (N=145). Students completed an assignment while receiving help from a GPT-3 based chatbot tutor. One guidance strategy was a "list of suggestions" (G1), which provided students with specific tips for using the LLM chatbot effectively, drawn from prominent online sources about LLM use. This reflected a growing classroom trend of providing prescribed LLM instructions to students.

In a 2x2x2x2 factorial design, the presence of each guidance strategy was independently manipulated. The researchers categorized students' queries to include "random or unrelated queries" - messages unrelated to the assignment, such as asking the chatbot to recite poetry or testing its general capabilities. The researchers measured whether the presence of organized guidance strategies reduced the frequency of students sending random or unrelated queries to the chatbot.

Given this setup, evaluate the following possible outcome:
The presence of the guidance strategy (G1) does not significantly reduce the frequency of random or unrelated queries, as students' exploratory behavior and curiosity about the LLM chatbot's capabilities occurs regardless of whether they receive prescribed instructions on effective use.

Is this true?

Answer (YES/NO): NO